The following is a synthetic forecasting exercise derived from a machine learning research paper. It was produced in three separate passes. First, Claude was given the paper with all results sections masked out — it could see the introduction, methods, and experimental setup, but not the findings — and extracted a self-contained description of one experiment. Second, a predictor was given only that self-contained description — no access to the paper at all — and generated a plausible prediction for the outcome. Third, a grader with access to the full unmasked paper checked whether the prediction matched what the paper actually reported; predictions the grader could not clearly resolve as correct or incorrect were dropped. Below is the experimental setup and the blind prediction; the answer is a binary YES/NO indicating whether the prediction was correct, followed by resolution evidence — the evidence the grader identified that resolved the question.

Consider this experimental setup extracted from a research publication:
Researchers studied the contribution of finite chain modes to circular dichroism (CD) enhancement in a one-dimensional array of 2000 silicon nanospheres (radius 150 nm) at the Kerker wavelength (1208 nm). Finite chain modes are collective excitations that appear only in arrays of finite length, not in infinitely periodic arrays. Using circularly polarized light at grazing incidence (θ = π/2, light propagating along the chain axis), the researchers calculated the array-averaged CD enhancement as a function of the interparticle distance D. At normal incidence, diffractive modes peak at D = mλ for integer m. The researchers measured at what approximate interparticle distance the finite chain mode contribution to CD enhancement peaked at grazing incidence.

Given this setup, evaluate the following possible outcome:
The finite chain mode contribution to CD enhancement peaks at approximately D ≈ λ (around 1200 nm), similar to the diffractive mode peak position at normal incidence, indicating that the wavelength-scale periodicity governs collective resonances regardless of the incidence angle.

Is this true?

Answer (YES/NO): NO